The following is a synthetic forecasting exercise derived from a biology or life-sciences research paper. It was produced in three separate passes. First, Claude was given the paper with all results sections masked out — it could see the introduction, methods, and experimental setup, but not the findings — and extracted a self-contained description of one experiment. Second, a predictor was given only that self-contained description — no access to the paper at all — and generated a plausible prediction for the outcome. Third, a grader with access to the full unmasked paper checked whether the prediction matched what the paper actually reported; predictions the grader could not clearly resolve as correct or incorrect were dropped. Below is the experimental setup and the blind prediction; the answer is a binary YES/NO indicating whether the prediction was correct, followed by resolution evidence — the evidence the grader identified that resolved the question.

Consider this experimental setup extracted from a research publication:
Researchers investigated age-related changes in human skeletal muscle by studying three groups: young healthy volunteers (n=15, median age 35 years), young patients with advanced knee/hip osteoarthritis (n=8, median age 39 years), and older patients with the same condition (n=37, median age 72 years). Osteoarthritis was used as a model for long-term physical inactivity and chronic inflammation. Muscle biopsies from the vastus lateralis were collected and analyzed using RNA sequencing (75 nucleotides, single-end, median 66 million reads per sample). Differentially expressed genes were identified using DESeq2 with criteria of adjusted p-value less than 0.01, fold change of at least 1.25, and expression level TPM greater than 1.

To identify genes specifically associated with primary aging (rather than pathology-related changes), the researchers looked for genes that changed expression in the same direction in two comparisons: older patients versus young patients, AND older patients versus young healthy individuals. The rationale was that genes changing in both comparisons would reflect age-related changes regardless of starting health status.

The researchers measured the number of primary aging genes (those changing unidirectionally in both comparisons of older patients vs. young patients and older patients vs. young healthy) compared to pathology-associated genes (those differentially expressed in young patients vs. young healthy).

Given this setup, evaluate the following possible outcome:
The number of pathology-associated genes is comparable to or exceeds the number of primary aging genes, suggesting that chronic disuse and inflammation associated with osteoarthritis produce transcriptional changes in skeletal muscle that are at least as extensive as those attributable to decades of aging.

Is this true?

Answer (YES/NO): YES